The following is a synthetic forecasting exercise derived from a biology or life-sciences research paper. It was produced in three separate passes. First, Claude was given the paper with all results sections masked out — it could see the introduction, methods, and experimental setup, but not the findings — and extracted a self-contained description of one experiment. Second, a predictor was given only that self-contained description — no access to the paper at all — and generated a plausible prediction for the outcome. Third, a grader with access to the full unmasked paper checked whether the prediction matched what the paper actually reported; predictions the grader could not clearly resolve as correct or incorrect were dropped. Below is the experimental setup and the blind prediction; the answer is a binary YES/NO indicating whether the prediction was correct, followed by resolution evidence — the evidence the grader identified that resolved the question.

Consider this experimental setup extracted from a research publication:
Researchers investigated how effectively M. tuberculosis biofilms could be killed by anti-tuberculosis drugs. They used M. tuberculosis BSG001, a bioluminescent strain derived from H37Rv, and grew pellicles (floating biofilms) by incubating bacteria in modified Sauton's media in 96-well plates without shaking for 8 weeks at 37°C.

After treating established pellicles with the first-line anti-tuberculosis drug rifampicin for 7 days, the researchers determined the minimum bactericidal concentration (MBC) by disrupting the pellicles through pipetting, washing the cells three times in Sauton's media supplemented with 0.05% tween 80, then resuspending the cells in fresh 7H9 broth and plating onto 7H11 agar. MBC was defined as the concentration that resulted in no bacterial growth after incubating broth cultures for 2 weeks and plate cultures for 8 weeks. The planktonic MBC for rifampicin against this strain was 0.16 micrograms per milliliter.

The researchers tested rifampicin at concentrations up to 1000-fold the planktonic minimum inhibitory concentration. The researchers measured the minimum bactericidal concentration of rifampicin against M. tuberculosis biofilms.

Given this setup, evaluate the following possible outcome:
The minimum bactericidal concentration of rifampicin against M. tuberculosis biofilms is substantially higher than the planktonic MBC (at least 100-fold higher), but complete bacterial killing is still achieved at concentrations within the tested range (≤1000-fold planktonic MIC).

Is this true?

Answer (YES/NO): YES